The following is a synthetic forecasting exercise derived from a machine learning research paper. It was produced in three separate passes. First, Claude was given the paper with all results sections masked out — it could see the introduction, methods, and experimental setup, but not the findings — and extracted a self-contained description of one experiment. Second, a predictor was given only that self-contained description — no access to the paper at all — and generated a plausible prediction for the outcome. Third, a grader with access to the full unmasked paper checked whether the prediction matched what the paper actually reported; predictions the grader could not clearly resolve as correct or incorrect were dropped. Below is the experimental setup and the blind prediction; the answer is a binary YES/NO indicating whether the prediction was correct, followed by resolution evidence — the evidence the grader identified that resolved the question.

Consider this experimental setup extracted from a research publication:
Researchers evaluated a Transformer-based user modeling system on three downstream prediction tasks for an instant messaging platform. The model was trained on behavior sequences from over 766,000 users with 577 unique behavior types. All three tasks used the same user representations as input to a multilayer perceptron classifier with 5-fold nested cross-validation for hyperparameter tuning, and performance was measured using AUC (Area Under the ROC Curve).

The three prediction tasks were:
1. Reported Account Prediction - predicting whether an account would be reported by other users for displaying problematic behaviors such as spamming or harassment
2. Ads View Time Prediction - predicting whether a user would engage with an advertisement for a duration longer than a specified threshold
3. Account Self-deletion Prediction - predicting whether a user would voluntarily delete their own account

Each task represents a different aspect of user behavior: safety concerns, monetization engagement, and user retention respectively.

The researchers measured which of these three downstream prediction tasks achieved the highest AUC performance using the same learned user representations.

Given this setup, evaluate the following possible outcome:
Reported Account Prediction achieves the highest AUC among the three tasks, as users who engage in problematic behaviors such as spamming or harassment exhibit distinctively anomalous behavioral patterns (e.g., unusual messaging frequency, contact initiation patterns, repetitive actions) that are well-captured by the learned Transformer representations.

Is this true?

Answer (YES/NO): NO